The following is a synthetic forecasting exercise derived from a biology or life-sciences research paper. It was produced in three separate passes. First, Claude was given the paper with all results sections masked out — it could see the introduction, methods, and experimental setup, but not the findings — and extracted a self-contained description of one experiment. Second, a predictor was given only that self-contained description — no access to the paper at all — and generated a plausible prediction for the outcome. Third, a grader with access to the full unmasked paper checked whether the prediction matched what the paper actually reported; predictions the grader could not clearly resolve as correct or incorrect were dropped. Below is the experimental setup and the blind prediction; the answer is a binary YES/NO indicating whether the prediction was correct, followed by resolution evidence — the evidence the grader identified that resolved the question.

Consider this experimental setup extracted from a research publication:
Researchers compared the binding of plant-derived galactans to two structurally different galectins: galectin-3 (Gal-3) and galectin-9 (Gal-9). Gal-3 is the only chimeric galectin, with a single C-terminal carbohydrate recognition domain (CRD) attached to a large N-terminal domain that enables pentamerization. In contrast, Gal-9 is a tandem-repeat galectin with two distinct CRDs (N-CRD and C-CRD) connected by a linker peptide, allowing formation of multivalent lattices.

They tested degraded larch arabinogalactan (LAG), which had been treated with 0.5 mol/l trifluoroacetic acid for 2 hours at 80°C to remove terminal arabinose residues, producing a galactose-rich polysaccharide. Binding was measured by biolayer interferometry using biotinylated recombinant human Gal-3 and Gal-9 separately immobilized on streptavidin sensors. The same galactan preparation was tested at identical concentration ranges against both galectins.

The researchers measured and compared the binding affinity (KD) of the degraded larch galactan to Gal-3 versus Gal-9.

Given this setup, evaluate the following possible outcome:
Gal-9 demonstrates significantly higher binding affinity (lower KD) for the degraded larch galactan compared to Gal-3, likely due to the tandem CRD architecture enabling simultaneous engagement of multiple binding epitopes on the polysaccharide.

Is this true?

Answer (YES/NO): NO